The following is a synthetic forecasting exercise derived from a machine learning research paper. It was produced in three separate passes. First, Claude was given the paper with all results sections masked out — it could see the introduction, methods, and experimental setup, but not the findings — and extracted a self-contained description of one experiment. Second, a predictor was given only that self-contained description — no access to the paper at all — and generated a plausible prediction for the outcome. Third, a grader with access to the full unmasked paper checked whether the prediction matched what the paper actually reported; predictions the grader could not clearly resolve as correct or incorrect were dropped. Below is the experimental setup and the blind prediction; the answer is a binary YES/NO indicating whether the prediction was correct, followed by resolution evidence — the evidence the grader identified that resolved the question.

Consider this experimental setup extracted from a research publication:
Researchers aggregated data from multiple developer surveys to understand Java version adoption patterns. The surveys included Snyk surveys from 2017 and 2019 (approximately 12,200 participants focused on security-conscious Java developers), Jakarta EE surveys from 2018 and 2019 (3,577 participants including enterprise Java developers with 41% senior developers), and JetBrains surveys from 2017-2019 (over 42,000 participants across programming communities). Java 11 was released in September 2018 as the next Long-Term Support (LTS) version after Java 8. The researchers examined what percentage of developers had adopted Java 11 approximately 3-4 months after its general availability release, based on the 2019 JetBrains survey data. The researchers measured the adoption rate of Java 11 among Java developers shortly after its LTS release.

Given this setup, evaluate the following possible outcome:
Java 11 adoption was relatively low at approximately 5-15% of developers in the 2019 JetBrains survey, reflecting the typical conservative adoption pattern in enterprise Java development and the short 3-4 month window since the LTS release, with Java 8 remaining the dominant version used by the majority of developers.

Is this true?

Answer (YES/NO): NO